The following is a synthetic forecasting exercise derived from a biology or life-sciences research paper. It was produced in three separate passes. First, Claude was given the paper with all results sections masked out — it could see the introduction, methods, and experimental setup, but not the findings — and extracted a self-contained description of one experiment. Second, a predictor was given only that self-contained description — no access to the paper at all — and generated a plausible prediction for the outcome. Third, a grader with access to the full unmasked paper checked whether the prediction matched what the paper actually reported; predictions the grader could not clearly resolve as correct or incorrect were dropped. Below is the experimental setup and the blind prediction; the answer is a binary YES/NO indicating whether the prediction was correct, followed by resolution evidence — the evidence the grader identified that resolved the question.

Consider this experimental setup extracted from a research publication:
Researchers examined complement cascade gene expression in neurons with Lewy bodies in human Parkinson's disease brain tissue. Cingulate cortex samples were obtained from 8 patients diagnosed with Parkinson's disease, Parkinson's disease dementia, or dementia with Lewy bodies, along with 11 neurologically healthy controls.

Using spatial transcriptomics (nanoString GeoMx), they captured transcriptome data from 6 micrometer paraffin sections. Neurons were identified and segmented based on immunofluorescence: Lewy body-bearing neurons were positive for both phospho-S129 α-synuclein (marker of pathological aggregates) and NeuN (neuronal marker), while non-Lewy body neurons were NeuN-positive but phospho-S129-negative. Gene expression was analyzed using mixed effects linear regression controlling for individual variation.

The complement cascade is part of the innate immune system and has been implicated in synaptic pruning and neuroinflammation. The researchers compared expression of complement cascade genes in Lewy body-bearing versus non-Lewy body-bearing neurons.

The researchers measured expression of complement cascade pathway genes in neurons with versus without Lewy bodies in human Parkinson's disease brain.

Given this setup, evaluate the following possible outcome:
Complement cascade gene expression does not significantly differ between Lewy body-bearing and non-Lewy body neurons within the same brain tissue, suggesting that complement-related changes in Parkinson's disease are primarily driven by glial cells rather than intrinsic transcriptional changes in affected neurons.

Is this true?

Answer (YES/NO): NO